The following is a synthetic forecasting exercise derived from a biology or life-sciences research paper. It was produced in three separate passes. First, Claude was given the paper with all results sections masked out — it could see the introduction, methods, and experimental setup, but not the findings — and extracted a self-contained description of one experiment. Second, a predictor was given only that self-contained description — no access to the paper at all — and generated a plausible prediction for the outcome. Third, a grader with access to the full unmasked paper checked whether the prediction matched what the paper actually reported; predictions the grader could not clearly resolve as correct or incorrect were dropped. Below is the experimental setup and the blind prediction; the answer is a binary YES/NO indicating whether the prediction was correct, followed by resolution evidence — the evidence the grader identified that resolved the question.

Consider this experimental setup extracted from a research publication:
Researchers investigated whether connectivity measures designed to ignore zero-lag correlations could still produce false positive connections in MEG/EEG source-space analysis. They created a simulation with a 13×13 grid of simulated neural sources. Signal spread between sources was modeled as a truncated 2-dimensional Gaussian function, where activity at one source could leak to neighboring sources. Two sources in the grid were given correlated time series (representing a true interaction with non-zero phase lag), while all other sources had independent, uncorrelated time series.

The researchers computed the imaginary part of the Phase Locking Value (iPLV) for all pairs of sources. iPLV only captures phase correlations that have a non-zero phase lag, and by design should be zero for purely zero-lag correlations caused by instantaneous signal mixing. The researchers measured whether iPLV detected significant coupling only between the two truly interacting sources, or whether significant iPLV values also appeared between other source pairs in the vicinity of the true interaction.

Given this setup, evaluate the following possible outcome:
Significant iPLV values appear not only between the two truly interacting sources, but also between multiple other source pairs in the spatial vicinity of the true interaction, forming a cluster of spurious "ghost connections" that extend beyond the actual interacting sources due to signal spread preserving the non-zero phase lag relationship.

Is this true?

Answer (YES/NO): YES